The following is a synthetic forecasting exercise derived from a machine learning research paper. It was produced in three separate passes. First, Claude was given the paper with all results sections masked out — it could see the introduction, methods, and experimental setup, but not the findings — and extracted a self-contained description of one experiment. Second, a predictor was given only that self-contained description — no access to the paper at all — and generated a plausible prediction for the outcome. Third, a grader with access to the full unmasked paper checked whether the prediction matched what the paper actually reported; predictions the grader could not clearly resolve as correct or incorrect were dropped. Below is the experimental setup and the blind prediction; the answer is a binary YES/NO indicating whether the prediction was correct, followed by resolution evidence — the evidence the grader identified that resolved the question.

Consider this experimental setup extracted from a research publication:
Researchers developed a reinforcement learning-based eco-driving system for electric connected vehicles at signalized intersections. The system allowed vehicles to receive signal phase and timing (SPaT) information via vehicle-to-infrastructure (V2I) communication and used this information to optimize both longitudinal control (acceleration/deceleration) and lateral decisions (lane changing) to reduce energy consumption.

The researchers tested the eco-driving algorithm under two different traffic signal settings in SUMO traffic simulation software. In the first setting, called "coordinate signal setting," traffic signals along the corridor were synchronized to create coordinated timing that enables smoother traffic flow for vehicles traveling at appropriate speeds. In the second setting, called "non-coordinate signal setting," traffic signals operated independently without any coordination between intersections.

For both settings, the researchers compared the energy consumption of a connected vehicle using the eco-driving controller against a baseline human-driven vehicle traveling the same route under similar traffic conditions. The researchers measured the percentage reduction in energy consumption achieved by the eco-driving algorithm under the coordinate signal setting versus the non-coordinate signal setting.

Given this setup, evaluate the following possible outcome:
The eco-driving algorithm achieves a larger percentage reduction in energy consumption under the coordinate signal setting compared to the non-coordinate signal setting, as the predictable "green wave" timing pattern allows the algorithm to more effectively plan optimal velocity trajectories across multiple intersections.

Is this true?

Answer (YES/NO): NO